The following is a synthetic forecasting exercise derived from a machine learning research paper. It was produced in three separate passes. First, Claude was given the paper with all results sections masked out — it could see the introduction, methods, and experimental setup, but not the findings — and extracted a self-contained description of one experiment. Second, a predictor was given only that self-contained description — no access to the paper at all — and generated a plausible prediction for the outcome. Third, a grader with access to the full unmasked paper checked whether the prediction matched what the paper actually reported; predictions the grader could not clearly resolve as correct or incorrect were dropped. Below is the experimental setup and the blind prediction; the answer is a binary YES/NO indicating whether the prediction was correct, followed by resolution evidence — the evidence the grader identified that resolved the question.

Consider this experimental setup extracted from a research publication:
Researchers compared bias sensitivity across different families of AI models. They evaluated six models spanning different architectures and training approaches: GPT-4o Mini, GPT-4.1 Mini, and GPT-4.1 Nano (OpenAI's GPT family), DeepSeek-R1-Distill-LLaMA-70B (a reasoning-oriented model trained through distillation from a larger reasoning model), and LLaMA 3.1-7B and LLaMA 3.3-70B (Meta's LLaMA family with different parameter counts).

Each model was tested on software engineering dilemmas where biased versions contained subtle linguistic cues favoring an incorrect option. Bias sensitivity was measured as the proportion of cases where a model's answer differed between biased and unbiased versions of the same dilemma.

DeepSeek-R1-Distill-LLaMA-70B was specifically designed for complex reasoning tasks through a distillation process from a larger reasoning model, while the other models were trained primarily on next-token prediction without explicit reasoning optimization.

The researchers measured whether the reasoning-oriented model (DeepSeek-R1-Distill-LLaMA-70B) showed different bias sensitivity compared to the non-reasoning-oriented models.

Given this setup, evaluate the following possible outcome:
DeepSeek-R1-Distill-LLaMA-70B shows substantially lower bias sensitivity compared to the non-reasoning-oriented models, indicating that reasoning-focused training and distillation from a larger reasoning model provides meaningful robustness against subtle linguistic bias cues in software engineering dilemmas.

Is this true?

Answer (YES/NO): NO